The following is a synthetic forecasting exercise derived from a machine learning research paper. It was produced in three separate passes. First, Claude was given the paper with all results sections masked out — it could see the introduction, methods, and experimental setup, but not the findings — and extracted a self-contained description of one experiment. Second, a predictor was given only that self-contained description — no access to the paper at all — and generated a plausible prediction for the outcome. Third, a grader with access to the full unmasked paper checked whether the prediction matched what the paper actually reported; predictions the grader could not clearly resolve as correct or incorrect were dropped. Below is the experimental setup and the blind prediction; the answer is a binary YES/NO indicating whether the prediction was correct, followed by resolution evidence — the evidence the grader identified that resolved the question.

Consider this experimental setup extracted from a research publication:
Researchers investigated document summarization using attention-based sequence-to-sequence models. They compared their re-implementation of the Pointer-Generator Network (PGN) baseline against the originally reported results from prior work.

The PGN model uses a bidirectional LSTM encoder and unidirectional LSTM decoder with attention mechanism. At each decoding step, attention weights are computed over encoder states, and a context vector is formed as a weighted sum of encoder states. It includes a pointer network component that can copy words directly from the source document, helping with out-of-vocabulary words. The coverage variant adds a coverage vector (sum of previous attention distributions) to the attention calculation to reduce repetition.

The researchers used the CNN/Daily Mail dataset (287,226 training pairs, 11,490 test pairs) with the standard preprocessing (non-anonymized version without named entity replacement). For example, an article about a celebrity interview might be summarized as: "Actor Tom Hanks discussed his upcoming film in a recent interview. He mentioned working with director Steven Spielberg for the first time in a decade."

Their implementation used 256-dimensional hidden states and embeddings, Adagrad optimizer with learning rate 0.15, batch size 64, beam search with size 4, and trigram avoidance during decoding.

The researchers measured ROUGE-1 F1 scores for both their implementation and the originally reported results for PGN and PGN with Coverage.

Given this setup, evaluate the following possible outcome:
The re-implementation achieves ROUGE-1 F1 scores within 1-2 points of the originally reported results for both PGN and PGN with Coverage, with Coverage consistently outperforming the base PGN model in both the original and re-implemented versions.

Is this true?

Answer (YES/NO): YES